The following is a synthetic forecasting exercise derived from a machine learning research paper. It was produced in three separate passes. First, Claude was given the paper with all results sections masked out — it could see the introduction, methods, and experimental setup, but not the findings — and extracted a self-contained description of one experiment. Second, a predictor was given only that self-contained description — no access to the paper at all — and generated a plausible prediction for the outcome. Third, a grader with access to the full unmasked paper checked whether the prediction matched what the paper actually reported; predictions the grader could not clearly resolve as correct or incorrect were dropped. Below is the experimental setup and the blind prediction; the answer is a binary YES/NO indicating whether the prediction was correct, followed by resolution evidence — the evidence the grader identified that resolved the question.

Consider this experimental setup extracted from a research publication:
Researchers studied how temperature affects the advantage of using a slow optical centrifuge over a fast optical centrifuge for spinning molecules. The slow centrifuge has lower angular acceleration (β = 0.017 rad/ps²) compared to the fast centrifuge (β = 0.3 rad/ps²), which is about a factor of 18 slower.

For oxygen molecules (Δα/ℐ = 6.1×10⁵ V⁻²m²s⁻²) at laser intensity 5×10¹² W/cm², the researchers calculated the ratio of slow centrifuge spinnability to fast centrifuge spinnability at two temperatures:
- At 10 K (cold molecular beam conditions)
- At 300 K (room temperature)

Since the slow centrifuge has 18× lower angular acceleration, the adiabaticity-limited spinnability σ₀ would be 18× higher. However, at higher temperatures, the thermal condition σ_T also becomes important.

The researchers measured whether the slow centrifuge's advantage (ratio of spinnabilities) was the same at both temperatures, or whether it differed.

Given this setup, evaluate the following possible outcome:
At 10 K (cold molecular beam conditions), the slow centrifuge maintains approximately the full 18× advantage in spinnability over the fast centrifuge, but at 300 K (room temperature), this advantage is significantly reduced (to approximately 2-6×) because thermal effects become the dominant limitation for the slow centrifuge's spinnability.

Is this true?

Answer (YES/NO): NO